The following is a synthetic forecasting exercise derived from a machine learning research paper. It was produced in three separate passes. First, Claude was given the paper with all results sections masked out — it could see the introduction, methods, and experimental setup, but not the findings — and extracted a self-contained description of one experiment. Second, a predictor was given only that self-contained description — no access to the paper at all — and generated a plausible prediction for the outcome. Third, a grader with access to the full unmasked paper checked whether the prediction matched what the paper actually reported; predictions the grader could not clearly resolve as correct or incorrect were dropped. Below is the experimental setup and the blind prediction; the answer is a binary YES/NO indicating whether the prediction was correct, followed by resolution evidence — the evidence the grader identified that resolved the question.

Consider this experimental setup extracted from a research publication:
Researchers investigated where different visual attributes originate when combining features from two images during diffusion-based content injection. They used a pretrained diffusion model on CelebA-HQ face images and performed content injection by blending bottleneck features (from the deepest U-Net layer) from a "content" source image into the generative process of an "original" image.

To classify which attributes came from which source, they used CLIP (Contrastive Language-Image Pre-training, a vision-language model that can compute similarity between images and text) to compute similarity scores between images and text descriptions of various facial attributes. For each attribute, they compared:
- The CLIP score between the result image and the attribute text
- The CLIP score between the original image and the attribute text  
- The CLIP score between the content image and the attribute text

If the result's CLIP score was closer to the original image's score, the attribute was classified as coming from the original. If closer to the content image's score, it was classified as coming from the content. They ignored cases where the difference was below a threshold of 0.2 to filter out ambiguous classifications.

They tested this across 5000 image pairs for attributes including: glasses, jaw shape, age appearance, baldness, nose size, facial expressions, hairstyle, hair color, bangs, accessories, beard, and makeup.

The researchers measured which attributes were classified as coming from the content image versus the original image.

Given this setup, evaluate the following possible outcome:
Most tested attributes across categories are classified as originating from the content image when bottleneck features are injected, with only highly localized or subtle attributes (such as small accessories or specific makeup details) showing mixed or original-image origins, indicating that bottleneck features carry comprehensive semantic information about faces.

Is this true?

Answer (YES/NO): NO